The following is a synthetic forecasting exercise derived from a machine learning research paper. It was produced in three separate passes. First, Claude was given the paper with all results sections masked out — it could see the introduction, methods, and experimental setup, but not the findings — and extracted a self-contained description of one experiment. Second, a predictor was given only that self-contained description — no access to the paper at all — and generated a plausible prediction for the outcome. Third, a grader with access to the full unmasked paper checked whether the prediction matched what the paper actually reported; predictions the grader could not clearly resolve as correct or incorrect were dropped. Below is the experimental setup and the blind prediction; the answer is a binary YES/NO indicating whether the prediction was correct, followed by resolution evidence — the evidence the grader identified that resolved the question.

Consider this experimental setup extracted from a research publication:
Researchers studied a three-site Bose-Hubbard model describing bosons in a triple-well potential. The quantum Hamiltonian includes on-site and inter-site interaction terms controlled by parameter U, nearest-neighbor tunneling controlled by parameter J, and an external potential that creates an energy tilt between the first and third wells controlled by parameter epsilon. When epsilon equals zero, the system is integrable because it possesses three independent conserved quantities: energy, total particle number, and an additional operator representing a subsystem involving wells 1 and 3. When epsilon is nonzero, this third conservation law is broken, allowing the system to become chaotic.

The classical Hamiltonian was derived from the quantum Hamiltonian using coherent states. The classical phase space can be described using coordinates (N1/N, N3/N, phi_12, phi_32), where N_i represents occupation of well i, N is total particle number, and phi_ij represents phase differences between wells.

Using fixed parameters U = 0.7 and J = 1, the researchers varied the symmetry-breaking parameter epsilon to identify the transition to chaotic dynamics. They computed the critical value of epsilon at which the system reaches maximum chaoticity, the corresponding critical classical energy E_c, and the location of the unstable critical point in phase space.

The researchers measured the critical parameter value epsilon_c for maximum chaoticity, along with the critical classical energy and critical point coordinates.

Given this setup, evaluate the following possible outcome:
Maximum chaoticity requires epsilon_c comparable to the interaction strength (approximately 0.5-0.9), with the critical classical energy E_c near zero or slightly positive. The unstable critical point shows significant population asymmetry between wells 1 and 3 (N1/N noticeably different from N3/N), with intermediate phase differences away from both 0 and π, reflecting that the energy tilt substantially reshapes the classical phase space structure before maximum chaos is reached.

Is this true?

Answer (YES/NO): NO